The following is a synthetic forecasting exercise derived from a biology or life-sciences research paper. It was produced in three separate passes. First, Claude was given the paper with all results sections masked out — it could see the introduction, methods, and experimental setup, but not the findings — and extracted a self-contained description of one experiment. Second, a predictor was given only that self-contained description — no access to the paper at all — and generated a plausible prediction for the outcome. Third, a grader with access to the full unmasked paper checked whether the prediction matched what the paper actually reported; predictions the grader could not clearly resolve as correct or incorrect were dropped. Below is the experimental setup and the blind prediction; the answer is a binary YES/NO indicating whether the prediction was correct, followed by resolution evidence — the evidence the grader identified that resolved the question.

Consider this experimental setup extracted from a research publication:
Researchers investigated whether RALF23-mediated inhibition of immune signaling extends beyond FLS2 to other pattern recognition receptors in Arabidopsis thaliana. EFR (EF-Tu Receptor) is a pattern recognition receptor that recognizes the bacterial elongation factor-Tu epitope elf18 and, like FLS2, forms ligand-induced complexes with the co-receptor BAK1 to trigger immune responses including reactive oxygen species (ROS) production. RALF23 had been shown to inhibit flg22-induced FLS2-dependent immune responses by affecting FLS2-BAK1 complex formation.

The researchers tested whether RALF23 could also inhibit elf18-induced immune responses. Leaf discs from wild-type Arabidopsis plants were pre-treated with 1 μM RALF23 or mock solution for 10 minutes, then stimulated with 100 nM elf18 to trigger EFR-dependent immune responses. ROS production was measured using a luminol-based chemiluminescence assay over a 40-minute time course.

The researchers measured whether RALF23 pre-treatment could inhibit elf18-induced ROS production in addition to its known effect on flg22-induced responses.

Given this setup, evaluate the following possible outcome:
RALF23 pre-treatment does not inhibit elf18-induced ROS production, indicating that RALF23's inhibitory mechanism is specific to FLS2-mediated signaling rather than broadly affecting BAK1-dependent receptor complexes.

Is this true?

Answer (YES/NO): NO